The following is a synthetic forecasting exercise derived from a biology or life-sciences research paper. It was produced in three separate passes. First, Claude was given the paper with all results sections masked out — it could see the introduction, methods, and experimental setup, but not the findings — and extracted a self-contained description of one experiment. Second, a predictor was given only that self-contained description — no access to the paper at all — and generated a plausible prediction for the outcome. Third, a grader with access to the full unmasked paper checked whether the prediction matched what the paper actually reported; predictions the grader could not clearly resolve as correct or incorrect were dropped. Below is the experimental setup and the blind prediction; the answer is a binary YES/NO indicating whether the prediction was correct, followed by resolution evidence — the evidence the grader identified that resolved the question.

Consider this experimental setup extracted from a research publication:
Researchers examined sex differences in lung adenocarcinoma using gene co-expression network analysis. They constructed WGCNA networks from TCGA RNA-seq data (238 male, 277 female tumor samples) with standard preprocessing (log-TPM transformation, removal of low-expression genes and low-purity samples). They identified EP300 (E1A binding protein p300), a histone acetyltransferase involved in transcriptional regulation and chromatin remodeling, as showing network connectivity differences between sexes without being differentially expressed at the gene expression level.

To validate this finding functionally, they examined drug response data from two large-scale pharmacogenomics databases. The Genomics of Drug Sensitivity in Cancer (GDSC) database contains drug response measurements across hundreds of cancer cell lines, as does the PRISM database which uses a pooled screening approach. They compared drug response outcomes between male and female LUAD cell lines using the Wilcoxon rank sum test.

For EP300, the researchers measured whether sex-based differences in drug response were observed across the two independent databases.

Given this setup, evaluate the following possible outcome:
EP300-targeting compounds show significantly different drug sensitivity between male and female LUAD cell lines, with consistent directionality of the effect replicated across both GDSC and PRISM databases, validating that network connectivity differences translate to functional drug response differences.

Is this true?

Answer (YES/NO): NO